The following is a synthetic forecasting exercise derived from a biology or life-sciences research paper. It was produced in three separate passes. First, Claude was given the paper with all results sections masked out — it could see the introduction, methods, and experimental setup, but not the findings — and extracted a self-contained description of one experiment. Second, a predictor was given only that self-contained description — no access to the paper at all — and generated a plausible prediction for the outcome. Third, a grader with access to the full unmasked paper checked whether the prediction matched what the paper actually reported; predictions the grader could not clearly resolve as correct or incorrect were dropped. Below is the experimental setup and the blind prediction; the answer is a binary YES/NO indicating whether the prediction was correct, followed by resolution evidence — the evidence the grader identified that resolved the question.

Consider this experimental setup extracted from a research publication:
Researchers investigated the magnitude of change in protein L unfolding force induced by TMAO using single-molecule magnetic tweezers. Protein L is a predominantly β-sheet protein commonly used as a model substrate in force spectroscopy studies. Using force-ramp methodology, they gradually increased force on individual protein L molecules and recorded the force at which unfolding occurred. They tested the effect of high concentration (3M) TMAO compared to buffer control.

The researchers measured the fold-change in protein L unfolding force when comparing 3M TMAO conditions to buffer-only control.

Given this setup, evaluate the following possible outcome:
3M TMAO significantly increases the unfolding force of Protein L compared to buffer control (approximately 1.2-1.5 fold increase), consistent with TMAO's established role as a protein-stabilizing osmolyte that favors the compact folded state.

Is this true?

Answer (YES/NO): YES